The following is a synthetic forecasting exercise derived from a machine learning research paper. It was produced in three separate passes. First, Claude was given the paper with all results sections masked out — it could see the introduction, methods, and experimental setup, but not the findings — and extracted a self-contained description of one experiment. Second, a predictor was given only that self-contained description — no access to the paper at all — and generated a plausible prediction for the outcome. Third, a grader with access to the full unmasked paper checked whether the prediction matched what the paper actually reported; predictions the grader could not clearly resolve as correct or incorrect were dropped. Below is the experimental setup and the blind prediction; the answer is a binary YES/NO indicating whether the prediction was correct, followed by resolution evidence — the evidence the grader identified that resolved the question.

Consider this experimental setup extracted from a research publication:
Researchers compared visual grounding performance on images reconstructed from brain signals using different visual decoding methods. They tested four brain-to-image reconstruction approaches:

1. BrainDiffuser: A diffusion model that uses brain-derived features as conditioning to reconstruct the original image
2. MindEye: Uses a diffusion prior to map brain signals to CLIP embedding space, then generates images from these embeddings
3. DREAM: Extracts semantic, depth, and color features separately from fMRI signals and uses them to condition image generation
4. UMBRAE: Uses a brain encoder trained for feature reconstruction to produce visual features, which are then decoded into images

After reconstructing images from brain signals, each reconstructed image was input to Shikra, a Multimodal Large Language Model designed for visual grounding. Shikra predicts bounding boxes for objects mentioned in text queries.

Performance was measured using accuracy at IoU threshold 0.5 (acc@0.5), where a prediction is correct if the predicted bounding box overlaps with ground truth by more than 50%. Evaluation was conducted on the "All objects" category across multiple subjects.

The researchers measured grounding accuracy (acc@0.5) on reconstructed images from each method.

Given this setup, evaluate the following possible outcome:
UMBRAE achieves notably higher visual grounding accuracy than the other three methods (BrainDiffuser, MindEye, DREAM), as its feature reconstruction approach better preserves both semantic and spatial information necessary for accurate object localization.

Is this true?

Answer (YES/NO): NO